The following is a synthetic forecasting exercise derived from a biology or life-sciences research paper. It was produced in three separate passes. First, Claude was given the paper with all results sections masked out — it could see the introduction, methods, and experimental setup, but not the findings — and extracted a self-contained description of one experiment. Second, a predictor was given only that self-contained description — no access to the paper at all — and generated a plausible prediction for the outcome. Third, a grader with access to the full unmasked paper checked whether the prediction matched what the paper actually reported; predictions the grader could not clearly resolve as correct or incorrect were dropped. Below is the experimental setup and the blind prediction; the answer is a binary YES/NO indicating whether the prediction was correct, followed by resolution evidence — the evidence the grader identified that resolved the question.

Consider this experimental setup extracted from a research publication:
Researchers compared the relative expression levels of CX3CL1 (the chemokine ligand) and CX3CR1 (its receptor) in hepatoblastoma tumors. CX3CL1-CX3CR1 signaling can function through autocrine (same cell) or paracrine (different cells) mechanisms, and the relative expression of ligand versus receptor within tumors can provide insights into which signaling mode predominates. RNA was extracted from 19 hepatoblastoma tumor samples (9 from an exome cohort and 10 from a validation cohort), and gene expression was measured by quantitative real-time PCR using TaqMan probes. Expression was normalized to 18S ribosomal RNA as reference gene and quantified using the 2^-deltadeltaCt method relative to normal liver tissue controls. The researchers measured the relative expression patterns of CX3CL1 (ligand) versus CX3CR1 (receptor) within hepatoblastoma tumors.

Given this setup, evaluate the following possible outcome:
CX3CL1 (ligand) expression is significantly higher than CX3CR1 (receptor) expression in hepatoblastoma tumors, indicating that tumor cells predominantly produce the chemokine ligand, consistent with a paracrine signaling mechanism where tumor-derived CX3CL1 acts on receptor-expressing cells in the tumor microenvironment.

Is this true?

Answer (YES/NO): YES